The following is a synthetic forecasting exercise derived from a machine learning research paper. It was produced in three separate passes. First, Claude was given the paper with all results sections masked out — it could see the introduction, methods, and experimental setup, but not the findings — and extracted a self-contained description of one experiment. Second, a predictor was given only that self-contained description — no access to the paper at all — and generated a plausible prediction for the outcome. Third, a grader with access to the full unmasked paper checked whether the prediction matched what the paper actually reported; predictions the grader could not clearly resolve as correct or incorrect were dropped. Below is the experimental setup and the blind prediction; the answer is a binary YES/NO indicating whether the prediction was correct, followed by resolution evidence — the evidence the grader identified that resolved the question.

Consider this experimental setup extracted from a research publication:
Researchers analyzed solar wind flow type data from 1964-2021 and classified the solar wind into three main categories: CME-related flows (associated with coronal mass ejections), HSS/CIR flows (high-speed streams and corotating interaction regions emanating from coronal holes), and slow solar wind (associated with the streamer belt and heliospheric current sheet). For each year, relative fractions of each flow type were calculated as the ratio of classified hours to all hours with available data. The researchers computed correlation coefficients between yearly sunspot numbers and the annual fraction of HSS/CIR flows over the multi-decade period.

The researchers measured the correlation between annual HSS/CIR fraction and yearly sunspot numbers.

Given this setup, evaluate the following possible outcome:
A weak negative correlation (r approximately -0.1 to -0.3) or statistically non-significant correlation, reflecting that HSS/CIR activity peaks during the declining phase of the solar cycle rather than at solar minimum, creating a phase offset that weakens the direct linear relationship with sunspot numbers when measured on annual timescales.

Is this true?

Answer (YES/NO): NO